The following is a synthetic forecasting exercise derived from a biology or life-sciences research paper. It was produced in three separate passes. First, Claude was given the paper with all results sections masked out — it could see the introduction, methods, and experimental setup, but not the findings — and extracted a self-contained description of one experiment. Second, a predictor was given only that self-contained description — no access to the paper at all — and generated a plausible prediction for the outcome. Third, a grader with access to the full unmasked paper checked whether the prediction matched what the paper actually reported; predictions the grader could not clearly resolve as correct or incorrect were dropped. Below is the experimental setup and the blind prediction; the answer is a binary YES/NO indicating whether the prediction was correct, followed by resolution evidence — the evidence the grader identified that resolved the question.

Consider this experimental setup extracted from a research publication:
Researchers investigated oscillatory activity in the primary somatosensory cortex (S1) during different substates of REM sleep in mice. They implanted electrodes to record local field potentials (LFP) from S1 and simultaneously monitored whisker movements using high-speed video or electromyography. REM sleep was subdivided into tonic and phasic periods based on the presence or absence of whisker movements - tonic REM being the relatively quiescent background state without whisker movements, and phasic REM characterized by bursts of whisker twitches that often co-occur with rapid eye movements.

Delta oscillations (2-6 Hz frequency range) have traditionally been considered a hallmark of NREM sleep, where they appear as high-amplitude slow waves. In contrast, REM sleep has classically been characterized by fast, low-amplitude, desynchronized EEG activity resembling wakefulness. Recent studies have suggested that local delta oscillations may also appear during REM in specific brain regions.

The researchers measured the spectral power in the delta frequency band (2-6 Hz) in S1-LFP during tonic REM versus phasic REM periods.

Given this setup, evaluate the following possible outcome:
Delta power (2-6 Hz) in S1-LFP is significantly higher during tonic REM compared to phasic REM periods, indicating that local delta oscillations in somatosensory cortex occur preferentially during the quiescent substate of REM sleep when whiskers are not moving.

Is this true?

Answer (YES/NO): YES